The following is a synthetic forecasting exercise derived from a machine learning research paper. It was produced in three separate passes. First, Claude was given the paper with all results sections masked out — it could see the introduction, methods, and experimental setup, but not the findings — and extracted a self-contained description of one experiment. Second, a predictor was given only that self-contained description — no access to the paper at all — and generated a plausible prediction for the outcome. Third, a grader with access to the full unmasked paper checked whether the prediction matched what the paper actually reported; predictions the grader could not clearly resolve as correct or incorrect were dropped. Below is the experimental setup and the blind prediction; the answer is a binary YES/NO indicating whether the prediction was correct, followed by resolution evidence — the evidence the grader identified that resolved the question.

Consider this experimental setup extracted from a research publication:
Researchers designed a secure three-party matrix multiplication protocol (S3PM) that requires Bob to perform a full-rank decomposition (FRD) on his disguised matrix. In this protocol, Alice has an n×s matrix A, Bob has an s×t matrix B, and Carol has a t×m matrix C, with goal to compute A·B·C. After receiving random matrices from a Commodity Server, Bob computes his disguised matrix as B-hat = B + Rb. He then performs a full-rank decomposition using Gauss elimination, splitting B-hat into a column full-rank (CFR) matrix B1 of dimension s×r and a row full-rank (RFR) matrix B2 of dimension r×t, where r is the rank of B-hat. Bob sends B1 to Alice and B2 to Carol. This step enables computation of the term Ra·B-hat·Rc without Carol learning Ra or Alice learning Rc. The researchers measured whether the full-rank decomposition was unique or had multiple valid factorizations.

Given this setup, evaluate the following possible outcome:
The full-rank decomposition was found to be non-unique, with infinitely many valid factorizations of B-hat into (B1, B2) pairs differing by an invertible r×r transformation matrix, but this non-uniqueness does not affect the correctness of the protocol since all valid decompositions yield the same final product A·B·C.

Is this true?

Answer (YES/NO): YES